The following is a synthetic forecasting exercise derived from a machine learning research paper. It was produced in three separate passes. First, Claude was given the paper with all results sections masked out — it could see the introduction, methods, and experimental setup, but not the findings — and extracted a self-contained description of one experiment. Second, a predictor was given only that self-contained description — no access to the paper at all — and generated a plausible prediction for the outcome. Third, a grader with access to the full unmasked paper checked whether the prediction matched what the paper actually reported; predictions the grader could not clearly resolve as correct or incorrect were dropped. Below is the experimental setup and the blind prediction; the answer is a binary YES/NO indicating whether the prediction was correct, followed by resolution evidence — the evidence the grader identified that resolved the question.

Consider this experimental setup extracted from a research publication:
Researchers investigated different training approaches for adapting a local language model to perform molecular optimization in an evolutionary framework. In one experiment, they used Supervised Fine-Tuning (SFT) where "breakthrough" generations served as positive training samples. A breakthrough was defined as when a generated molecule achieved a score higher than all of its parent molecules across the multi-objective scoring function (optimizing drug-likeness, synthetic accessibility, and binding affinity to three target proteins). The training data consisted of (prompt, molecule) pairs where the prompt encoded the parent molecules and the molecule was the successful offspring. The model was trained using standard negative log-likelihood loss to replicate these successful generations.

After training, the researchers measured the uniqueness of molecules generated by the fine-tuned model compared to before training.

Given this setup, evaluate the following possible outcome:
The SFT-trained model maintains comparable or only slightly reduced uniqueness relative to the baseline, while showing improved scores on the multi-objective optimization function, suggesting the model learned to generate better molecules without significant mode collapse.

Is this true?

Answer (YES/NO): NO